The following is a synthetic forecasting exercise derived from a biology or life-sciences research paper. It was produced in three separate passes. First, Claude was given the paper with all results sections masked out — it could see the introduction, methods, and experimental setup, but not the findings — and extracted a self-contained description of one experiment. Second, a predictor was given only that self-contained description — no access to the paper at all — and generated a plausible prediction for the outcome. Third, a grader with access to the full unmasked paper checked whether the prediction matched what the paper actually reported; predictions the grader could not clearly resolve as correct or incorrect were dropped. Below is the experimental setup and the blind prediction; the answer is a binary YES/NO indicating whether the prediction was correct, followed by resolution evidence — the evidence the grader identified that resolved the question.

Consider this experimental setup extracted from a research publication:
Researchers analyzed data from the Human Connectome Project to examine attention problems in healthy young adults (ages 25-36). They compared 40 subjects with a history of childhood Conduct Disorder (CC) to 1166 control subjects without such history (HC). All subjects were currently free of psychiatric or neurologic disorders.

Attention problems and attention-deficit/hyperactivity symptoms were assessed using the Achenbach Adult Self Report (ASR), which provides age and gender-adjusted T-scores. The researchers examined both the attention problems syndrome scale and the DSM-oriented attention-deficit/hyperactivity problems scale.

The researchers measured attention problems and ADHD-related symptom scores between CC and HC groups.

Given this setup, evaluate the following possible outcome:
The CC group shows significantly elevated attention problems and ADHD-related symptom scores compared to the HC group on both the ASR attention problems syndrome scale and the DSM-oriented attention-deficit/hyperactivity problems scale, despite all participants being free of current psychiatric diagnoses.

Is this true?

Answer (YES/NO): NO